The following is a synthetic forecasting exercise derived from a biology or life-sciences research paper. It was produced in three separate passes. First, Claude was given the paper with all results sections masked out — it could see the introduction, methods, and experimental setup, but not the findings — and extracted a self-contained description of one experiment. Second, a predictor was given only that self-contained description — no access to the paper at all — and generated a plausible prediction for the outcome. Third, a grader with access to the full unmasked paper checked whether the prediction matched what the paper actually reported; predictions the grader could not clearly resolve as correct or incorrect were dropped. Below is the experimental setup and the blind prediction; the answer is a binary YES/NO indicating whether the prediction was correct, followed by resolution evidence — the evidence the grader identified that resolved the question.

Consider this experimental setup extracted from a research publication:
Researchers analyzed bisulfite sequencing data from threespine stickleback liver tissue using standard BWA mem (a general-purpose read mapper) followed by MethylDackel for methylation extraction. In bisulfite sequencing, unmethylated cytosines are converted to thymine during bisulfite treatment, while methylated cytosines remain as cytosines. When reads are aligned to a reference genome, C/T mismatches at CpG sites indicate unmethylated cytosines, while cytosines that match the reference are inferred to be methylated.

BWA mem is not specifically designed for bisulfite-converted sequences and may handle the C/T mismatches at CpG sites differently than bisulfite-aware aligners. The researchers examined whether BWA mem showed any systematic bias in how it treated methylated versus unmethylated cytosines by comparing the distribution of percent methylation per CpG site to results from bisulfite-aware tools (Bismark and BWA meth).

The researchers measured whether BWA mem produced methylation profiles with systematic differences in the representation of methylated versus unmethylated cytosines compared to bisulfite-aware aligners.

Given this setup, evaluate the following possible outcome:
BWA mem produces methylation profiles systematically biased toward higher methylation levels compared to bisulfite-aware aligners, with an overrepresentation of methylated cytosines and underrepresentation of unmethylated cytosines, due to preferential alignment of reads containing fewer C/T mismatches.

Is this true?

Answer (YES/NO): YES